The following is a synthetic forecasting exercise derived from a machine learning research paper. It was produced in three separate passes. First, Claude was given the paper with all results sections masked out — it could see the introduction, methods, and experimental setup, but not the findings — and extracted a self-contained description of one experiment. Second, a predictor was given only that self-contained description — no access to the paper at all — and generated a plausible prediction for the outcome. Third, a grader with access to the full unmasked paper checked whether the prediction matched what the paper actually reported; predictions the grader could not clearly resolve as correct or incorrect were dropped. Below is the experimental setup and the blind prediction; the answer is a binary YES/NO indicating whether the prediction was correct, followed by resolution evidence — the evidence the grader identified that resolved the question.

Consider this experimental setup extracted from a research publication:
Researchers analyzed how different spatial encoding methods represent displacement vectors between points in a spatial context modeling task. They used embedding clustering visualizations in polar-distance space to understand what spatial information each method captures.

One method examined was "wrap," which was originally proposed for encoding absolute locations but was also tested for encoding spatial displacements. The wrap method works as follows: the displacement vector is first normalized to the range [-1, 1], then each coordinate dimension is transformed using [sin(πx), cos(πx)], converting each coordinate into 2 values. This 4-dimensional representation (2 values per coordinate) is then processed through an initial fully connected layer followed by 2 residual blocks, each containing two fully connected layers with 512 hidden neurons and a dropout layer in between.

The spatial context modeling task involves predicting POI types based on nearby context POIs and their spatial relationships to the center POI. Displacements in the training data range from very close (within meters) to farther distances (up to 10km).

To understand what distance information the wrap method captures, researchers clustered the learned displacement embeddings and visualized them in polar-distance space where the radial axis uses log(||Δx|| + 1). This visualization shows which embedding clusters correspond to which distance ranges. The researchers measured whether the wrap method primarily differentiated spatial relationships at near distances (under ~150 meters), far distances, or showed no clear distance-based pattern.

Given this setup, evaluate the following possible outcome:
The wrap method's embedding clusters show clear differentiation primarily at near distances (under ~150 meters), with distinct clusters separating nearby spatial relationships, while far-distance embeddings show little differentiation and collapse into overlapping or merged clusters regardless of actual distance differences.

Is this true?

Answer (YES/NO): NO